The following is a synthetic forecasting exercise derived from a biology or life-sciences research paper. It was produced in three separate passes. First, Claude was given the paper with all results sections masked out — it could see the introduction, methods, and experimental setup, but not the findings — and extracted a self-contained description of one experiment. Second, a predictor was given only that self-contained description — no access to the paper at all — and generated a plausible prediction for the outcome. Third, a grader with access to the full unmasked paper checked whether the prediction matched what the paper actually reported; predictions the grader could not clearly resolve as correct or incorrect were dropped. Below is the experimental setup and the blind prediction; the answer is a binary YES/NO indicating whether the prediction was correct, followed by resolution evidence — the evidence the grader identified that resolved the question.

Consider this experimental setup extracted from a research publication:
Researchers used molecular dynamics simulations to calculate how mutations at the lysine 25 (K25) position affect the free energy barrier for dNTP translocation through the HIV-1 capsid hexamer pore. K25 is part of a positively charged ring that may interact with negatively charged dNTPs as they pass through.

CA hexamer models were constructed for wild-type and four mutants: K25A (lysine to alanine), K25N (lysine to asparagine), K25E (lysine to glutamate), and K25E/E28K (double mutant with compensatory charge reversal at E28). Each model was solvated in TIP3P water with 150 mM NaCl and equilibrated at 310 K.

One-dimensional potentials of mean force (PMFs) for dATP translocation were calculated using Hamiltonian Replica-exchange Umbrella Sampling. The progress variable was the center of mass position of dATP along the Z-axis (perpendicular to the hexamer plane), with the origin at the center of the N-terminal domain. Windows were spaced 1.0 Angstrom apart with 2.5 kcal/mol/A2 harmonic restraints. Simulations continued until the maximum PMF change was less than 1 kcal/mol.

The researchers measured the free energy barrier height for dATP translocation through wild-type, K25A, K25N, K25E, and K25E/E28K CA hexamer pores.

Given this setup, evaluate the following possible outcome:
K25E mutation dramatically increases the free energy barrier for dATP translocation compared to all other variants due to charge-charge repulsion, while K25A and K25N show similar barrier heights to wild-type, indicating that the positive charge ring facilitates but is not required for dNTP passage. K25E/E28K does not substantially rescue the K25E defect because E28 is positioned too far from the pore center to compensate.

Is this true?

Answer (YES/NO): NO